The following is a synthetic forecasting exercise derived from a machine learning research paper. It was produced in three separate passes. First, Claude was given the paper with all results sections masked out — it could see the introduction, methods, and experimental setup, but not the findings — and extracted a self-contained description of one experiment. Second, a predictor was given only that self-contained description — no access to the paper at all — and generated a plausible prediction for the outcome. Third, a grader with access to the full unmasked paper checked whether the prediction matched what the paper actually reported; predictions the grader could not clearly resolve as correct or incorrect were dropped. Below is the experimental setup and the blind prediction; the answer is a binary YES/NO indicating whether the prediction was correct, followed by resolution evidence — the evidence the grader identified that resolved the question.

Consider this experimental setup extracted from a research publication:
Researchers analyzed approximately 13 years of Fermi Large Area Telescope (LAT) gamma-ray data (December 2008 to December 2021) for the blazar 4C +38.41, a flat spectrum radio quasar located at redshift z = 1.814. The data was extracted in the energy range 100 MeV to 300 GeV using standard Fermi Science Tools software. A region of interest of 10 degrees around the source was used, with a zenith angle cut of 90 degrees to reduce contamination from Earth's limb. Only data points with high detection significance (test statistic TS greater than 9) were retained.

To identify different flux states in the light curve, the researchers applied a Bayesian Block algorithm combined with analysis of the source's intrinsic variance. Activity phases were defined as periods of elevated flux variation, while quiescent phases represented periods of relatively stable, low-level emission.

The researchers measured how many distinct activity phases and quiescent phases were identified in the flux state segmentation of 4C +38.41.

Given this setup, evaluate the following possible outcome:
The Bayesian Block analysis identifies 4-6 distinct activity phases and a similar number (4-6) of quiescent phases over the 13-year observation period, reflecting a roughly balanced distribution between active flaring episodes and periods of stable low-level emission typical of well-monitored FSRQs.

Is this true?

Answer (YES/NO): NO